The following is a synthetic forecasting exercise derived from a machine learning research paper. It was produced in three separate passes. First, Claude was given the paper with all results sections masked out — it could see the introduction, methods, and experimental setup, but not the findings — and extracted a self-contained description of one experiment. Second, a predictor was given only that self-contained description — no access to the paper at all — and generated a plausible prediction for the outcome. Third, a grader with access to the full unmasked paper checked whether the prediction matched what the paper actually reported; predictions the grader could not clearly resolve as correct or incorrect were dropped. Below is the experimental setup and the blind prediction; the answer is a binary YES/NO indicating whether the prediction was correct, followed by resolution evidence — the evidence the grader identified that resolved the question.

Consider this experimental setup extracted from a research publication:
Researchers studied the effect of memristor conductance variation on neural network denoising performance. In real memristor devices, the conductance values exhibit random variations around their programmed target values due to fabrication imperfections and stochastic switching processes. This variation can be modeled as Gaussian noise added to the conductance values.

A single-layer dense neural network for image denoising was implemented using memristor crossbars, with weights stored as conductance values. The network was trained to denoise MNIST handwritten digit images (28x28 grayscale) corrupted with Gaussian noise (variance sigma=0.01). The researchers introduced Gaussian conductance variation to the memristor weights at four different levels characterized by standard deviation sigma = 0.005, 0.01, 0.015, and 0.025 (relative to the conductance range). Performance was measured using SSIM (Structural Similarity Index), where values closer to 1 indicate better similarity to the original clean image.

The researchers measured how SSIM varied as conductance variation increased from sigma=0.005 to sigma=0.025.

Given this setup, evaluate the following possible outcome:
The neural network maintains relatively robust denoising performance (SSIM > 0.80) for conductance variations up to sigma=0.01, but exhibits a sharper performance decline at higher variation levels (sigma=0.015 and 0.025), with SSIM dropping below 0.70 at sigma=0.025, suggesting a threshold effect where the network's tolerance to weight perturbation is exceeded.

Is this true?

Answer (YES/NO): NO